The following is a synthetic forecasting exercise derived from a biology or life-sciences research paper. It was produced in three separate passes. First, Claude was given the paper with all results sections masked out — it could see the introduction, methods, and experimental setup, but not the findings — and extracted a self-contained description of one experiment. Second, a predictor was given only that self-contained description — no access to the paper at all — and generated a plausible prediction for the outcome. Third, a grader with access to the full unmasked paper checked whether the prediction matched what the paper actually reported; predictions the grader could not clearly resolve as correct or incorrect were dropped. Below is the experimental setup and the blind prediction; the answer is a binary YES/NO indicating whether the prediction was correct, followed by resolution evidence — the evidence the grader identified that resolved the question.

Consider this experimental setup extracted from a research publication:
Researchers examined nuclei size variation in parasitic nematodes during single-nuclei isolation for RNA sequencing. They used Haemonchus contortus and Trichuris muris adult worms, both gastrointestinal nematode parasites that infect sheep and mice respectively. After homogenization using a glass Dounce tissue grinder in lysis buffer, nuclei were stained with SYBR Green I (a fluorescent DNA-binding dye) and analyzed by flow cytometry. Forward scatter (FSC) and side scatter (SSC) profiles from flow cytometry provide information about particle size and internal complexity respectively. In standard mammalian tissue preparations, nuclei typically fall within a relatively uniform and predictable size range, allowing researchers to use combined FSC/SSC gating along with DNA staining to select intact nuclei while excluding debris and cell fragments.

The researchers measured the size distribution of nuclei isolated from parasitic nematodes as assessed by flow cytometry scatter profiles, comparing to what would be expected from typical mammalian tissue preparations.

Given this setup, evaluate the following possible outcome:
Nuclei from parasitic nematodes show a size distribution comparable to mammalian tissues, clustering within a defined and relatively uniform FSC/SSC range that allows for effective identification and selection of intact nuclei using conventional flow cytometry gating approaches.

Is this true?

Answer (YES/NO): NO